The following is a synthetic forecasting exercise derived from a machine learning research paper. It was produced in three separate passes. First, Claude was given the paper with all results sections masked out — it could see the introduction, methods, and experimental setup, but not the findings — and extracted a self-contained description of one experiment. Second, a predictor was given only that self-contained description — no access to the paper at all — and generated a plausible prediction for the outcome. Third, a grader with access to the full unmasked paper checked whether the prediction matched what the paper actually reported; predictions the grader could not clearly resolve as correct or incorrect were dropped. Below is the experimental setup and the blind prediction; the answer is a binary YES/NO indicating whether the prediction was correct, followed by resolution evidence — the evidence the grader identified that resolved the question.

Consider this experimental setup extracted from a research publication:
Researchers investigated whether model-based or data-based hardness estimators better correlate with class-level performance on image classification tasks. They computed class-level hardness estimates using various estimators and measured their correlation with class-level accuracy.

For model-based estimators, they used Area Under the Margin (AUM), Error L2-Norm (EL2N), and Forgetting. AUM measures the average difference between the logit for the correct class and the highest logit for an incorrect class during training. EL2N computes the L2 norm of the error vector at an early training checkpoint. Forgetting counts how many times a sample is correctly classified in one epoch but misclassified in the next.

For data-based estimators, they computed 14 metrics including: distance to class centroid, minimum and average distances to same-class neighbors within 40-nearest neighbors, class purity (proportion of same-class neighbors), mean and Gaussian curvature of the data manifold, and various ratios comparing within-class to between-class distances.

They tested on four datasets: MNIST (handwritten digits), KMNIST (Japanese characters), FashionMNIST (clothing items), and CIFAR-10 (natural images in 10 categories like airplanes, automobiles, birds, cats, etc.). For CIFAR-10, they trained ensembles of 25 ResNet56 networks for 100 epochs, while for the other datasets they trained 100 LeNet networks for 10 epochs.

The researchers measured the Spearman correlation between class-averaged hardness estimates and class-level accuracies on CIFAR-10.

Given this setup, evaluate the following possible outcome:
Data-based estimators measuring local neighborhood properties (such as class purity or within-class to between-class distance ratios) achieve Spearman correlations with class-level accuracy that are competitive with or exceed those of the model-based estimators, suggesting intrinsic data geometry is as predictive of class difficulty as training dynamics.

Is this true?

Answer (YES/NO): NO